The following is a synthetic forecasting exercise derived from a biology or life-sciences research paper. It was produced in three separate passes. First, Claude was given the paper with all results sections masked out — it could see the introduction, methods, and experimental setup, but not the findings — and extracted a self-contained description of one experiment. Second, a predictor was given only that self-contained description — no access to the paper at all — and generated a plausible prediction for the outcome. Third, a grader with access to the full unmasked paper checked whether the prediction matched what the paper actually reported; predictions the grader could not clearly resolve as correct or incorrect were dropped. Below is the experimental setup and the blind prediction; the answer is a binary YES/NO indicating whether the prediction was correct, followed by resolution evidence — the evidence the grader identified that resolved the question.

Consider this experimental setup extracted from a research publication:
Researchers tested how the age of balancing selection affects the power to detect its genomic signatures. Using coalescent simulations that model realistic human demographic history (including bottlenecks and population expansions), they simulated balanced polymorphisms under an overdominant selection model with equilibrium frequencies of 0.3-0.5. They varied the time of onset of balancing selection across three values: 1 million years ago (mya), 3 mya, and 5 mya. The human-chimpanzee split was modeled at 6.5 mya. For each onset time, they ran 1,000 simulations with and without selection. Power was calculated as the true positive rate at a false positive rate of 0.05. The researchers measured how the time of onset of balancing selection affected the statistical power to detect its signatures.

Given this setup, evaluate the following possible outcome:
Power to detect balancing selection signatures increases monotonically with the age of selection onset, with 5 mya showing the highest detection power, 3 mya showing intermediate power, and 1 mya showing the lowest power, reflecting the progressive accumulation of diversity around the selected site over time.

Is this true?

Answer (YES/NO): YES